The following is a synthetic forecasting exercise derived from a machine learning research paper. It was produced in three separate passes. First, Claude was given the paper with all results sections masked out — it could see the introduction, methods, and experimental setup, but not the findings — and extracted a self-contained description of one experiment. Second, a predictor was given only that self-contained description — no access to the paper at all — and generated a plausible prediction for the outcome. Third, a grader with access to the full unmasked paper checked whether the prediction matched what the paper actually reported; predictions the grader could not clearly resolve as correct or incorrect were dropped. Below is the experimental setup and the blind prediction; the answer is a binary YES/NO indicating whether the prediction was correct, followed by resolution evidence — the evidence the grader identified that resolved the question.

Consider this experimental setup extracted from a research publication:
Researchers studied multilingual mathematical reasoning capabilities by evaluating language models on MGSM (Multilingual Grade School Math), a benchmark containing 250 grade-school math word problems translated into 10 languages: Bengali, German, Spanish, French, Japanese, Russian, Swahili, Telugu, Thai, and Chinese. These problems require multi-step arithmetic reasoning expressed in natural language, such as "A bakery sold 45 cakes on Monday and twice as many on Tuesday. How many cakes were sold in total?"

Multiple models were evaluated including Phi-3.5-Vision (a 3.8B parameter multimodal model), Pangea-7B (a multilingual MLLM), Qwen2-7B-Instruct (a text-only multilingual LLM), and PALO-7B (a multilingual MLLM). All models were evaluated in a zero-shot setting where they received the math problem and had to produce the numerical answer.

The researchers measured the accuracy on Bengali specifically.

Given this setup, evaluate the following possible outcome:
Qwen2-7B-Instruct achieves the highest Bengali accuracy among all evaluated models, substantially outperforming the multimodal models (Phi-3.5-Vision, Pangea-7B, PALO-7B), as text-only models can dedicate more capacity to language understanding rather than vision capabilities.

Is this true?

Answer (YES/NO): NO